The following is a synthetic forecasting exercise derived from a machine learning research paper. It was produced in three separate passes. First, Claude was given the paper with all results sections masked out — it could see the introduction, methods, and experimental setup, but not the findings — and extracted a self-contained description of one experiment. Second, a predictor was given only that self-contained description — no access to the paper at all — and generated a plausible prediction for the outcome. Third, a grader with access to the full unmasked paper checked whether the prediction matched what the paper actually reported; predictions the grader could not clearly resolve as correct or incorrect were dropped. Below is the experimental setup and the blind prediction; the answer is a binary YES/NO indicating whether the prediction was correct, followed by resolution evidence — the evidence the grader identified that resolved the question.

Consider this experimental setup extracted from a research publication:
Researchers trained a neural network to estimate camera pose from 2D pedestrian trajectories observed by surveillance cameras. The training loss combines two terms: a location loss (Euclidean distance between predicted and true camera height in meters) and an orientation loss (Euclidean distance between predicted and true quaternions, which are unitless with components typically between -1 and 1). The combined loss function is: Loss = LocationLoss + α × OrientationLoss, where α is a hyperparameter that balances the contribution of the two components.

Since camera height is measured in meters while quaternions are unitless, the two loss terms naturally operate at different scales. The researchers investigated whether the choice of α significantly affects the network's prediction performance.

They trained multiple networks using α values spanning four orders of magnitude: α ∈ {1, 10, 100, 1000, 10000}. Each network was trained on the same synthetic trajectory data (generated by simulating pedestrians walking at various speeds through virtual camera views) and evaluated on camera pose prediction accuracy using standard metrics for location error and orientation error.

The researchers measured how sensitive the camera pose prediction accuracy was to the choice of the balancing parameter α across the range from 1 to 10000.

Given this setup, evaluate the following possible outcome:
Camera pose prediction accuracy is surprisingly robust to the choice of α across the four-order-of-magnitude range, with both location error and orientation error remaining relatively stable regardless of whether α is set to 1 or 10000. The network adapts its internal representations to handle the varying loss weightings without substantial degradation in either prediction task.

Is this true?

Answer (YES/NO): YES